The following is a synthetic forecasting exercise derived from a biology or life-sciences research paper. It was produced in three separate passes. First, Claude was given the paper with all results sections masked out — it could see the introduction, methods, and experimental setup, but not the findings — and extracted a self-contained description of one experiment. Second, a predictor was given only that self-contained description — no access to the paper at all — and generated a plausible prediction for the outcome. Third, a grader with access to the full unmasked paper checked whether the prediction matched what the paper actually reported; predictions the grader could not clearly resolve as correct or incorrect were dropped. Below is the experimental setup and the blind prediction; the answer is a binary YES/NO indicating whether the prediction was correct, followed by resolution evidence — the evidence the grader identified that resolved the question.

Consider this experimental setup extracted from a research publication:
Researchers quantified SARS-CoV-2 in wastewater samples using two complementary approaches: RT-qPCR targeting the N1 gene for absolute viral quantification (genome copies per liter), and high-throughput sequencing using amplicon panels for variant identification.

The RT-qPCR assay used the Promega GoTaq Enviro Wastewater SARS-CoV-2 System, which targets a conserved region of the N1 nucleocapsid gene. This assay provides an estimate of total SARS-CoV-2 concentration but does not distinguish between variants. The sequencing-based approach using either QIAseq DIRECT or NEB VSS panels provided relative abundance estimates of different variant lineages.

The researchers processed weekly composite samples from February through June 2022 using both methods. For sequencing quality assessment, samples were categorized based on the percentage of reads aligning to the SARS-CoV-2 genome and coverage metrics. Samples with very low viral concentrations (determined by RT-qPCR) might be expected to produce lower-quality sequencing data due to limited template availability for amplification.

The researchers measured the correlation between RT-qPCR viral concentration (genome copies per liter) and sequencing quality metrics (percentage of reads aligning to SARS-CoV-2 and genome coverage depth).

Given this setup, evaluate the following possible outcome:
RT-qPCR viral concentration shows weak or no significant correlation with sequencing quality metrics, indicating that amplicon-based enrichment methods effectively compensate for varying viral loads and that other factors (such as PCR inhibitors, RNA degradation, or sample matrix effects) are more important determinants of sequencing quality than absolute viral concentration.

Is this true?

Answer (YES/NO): NO